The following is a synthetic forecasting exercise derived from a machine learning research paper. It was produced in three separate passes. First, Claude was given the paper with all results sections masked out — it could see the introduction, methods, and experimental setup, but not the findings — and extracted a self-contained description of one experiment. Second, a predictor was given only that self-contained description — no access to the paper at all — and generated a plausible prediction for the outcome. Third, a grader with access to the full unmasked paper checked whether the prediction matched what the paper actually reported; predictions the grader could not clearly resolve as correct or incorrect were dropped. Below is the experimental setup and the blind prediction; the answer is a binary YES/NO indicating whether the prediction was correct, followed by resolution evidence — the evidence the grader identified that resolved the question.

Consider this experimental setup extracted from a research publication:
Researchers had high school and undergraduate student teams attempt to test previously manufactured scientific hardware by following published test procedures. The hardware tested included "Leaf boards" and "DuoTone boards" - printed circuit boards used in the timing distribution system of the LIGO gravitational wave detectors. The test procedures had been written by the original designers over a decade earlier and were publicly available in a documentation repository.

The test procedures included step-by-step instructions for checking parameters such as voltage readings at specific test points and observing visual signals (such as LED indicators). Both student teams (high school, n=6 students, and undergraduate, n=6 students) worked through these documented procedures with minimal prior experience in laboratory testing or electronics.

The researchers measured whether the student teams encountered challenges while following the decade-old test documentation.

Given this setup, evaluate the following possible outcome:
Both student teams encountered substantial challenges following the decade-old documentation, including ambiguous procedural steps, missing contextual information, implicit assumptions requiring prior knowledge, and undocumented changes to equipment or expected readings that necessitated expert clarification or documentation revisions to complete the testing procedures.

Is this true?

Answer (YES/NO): YES